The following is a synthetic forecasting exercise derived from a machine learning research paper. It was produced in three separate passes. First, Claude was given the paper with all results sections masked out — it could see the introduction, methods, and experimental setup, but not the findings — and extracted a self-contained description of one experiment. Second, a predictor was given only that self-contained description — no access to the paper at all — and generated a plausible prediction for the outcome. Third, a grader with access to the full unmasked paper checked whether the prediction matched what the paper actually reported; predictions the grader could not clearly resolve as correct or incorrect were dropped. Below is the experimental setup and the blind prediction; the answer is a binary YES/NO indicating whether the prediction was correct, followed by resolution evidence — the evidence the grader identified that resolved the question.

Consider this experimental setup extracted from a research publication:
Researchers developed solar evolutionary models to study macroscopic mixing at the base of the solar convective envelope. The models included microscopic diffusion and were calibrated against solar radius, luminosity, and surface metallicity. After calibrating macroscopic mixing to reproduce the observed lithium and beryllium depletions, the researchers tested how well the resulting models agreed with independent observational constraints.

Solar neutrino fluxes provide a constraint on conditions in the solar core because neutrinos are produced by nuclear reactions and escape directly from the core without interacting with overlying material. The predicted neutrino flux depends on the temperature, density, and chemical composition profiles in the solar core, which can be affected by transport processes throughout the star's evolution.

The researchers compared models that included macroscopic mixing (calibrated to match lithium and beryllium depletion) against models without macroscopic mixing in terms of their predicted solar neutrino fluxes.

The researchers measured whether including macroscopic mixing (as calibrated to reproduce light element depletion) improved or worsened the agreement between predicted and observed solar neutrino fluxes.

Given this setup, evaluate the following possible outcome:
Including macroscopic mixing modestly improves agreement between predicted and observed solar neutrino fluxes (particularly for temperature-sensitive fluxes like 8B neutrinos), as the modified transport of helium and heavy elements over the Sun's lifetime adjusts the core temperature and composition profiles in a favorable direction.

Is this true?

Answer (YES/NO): NO